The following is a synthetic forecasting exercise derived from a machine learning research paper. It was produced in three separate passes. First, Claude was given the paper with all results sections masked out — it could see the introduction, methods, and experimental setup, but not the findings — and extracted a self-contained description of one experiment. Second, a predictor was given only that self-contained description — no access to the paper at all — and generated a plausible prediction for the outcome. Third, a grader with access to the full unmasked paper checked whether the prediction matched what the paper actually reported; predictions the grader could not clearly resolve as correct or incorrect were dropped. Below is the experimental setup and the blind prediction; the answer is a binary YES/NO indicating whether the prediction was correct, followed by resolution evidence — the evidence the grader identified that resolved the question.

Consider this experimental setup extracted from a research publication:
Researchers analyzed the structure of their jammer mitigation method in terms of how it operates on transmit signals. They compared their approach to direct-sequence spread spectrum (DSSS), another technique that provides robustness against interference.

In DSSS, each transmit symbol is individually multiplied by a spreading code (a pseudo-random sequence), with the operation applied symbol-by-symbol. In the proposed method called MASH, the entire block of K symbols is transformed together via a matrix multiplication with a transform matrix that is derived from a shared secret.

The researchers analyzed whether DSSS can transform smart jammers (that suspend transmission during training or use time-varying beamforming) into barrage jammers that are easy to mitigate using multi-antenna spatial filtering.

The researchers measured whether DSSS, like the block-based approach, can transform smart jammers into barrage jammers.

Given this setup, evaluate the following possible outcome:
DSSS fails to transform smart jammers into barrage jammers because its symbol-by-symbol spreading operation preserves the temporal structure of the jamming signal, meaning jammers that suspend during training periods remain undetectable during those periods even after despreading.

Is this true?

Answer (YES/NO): YES